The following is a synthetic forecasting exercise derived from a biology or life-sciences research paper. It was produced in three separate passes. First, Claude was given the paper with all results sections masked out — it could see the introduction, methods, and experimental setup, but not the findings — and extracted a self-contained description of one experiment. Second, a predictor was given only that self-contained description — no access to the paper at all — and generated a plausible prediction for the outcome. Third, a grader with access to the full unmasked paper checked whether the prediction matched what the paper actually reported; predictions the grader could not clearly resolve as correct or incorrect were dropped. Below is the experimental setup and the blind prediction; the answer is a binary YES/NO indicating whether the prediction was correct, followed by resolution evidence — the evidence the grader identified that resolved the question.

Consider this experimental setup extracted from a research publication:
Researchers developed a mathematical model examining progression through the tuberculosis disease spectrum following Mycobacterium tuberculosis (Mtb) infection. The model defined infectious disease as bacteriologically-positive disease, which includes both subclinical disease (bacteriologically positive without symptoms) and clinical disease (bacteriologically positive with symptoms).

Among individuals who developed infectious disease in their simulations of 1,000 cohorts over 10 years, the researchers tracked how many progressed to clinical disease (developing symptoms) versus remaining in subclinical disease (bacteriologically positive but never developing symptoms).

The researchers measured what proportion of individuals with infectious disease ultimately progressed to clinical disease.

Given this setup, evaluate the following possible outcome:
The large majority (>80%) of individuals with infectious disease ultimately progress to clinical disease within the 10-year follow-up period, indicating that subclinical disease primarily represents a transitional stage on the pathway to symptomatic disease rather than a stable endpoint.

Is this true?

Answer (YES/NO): NO